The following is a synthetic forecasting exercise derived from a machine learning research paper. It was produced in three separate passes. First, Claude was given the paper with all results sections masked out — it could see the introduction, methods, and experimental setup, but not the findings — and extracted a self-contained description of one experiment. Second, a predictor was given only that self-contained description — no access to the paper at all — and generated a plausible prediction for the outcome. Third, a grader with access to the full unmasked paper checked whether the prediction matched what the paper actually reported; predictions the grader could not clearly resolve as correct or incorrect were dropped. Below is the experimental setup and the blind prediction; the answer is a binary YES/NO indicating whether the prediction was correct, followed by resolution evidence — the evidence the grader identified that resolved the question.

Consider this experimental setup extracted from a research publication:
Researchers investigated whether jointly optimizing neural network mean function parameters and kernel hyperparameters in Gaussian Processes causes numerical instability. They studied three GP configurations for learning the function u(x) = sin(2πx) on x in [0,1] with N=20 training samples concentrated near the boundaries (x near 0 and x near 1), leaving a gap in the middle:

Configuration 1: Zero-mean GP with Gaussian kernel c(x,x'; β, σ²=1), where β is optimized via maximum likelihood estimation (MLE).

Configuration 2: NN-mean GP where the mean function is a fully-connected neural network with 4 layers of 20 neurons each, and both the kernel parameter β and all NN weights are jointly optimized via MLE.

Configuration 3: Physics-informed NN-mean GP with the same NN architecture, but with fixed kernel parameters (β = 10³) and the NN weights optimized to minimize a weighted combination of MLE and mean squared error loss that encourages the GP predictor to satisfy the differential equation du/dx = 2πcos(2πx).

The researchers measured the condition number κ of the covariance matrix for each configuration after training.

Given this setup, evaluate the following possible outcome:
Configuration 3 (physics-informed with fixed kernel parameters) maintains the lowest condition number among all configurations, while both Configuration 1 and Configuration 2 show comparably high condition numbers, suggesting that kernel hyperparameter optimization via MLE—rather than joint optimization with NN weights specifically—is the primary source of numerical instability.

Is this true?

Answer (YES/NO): NO